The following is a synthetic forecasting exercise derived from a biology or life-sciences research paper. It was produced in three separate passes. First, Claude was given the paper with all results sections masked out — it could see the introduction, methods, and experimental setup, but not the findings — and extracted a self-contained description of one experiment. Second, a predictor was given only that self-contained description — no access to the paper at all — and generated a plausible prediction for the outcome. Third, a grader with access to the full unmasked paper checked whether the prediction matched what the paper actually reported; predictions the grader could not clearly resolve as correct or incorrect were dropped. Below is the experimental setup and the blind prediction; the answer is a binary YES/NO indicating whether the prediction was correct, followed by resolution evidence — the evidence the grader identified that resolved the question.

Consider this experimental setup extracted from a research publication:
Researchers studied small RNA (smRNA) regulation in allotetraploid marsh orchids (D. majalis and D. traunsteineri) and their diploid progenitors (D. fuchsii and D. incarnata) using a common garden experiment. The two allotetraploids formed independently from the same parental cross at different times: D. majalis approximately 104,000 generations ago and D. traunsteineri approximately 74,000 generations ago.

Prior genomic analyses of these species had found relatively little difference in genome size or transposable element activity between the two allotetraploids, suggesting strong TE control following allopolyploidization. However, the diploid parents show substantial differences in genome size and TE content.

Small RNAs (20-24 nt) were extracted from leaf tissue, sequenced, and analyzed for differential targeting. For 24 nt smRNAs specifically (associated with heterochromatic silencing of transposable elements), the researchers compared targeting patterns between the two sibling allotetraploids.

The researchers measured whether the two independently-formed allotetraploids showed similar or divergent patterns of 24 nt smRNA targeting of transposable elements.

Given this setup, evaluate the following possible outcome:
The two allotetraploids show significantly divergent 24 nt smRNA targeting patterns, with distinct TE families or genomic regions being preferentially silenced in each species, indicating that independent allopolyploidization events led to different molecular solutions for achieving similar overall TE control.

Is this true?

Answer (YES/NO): NO